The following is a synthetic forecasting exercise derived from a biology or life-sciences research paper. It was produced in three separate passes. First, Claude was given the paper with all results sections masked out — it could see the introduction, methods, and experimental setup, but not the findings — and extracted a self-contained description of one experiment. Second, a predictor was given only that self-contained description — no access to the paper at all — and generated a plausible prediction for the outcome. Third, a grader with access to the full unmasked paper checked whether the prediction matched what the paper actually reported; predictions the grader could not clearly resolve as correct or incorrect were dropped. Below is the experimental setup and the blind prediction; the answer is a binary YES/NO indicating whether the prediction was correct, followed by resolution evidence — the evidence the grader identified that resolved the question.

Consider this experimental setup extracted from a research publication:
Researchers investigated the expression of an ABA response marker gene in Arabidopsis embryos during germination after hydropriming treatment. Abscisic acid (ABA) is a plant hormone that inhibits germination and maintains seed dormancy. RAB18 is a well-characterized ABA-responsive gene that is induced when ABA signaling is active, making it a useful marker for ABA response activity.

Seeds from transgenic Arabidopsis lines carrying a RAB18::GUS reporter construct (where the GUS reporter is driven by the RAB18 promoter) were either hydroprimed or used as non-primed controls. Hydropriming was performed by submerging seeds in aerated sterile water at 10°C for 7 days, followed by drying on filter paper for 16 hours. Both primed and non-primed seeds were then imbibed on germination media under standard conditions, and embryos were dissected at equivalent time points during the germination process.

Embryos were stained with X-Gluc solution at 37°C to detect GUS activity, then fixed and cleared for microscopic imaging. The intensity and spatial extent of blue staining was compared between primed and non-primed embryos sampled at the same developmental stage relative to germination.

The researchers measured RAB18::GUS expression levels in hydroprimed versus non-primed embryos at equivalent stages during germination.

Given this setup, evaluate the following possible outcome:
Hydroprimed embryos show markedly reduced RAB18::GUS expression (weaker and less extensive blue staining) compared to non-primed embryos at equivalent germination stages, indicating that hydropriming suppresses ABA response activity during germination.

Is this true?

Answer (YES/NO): NO